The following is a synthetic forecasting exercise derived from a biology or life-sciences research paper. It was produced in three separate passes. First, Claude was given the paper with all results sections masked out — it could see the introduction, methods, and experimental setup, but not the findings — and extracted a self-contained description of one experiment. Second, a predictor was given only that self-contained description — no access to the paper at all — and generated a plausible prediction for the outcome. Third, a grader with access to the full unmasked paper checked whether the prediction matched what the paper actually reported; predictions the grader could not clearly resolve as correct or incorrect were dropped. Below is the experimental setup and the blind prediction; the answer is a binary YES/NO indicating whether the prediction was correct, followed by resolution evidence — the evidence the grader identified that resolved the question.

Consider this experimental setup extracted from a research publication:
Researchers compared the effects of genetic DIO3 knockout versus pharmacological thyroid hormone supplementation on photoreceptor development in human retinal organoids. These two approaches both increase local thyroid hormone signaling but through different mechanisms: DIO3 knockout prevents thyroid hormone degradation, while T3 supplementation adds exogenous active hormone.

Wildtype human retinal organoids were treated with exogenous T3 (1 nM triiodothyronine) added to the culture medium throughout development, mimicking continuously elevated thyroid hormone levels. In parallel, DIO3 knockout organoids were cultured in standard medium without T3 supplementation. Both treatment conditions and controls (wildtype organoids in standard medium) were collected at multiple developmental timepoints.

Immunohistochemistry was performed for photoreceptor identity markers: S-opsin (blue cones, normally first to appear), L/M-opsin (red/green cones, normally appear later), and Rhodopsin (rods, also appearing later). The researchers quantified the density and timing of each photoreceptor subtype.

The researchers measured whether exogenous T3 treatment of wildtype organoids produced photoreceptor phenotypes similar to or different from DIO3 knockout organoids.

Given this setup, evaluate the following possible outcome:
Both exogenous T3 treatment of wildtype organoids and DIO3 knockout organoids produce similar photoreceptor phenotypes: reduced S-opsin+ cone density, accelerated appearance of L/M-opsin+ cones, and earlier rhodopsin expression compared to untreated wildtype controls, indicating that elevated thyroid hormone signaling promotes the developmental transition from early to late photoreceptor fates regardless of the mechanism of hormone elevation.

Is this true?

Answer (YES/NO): NO